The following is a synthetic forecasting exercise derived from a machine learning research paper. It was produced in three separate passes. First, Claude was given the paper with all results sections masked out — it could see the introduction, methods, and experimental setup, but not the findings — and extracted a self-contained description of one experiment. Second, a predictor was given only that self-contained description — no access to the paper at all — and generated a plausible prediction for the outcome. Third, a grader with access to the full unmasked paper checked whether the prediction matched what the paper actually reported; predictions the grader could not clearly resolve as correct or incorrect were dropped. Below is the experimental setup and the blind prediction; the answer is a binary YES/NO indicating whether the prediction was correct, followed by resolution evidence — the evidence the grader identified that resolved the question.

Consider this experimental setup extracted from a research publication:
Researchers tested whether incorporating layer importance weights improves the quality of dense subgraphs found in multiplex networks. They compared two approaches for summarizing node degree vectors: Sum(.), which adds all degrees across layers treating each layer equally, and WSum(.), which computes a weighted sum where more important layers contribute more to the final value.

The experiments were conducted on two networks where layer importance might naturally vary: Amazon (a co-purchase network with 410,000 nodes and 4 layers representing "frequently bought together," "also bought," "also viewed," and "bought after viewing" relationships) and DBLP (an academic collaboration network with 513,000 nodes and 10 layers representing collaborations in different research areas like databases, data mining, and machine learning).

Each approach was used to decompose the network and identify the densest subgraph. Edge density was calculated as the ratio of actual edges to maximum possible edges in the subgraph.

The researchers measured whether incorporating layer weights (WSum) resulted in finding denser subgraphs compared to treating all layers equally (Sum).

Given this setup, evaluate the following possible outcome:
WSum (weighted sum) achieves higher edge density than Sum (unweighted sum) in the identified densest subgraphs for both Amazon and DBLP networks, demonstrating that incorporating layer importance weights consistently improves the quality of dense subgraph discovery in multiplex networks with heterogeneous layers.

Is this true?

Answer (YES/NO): NO